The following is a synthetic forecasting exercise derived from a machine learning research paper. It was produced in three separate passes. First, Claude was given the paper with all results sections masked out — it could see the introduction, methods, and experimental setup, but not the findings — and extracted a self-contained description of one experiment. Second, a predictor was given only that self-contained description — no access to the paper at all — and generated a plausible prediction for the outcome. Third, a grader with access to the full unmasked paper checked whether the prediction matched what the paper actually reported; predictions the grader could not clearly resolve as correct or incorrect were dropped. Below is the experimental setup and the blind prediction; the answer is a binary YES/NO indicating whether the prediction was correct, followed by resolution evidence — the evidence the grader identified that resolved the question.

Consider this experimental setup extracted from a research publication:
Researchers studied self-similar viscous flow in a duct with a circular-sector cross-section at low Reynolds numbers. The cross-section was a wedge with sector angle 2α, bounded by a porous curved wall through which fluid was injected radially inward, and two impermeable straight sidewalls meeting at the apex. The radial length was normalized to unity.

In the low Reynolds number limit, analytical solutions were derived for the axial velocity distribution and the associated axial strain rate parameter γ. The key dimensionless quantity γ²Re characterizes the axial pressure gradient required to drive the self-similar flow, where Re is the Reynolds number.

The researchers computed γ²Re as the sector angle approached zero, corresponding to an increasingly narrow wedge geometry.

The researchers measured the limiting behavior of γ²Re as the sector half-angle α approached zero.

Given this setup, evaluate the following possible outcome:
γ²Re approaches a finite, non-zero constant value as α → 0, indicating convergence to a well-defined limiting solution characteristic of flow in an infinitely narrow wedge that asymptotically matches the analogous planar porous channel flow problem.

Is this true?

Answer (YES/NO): NO